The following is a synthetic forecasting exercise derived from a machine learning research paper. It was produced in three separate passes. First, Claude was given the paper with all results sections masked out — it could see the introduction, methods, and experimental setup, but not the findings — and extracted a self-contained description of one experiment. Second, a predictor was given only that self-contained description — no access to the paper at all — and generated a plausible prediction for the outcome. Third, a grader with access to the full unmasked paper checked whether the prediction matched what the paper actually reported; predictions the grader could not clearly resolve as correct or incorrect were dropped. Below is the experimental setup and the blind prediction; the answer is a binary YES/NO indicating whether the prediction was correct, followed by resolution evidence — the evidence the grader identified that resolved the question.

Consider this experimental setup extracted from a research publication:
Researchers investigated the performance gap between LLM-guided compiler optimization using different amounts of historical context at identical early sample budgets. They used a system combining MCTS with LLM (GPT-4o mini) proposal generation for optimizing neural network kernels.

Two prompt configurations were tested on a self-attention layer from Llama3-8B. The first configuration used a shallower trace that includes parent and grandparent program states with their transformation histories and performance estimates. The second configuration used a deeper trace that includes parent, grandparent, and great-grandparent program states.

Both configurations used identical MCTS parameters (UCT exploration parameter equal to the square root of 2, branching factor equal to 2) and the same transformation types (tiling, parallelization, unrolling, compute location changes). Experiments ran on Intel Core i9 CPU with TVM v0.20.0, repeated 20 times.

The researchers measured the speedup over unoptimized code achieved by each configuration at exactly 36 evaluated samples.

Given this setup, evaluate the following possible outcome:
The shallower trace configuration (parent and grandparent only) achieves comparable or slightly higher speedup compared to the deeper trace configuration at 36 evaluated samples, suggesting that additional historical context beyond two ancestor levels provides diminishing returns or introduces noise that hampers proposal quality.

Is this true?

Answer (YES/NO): NO